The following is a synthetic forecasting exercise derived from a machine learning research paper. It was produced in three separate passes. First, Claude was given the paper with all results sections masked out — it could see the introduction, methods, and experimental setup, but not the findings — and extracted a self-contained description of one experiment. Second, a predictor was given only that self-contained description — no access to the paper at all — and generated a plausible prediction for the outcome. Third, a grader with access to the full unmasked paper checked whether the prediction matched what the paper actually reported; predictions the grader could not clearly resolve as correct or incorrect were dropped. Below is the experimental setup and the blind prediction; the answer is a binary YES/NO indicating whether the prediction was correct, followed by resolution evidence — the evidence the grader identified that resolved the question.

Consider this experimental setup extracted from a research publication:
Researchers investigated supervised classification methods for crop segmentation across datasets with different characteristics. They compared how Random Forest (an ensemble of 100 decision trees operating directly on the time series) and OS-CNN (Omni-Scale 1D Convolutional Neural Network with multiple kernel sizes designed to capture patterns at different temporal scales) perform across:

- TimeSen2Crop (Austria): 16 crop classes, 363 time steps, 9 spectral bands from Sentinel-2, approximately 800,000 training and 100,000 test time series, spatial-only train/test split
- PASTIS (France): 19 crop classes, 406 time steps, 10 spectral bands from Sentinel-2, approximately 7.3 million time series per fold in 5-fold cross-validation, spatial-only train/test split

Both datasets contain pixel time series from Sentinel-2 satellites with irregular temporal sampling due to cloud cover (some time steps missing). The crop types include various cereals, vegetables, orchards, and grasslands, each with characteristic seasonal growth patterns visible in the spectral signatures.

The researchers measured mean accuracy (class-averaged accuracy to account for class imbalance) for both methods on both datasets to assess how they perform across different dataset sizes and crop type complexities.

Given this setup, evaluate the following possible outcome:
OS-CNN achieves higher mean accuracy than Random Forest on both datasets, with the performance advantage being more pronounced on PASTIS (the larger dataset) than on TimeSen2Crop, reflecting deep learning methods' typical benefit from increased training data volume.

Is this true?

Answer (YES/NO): NO